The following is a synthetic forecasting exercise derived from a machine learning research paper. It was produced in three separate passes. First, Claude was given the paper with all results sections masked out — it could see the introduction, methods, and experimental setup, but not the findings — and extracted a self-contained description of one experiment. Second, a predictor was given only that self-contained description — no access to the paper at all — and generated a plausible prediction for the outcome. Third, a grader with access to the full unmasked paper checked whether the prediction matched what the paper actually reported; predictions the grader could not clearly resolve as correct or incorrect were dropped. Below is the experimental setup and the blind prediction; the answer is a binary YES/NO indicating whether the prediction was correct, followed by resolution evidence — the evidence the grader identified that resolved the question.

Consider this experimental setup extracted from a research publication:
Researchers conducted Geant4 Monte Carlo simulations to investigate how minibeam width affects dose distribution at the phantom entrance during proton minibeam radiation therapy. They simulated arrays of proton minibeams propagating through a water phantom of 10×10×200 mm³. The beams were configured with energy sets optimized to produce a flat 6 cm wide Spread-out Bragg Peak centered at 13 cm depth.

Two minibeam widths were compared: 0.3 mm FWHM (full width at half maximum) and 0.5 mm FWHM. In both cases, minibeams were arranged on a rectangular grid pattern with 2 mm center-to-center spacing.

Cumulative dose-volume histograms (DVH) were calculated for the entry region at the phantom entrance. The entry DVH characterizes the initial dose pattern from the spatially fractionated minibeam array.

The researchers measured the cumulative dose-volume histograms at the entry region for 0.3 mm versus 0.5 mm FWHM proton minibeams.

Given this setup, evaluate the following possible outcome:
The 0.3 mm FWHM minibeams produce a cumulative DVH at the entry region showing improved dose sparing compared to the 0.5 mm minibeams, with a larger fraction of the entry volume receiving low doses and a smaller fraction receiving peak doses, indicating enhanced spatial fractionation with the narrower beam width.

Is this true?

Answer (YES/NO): YES